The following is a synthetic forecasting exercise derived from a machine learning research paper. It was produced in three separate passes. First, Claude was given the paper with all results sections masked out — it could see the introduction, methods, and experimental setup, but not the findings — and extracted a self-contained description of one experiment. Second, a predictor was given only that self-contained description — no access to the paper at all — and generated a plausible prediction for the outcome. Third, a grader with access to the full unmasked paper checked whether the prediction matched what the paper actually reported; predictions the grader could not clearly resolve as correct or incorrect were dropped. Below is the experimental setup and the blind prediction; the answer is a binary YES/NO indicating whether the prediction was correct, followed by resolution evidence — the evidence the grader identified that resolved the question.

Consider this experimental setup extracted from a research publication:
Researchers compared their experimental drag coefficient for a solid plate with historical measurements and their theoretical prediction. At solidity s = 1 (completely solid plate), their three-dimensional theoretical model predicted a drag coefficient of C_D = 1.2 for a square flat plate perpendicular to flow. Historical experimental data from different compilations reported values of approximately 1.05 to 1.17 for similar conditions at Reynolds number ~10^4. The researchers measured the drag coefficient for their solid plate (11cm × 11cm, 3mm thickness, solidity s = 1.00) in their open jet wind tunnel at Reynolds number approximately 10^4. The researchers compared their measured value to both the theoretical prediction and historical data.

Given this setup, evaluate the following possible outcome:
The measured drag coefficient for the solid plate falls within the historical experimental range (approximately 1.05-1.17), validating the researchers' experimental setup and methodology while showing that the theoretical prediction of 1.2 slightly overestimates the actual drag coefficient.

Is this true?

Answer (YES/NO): NO